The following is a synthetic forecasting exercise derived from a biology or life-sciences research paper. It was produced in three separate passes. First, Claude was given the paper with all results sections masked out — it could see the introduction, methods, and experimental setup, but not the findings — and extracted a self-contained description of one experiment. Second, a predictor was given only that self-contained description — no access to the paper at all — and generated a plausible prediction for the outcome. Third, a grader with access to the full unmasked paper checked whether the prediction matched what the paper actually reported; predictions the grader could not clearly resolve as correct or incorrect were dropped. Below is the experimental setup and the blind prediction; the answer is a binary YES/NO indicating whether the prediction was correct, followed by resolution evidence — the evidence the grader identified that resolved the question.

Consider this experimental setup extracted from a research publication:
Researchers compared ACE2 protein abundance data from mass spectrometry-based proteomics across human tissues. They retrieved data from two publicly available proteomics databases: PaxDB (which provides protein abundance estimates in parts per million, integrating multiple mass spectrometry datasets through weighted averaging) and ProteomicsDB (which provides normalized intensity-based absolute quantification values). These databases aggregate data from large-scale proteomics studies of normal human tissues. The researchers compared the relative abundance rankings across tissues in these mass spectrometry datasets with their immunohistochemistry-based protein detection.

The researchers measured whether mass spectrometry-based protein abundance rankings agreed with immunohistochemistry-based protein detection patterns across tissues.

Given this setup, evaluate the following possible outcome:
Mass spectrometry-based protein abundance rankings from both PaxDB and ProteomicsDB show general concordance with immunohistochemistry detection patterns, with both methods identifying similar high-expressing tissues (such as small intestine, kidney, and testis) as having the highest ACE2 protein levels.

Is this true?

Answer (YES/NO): YES